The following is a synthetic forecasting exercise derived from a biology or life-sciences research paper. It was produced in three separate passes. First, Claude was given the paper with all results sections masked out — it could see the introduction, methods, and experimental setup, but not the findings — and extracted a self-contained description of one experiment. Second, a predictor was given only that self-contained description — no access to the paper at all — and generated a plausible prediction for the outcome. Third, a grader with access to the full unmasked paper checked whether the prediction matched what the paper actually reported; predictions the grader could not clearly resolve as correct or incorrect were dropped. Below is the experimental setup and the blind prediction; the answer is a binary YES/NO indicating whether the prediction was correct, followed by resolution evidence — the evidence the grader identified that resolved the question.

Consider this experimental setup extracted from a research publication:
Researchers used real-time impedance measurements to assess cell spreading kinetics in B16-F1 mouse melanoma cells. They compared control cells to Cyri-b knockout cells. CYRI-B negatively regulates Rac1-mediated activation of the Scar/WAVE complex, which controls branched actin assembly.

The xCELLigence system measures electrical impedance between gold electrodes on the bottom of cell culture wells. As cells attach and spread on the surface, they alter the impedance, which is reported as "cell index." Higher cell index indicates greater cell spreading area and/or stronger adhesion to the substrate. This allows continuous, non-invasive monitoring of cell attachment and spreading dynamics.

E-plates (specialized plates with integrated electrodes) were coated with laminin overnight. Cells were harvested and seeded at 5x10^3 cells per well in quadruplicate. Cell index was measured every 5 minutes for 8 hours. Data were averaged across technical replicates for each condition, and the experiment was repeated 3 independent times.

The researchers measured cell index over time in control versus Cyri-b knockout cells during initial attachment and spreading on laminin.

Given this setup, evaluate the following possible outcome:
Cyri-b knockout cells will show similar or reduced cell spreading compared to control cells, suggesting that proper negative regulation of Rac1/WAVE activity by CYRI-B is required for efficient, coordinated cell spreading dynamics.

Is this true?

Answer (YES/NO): NO